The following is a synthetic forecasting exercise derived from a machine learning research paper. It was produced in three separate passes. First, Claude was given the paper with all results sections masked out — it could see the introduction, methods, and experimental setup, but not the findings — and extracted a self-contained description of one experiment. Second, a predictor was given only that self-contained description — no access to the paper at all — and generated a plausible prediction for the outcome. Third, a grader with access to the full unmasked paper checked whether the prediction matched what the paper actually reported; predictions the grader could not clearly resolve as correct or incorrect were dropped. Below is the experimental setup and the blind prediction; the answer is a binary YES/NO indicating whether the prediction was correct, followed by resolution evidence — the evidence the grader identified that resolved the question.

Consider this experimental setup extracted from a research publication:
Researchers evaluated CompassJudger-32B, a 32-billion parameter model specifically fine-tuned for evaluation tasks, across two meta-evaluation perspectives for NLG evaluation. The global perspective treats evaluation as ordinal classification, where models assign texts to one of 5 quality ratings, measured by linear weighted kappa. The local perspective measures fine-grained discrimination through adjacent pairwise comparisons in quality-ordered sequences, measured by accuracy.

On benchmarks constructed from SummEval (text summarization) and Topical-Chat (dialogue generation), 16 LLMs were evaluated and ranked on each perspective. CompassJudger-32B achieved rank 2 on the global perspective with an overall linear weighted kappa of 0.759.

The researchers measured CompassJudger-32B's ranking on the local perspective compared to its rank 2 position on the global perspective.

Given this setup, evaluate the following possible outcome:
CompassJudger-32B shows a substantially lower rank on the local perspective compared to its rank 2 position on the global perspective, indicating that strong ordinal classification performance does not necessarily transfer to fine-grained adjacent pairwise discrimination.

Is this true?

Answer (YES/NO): YES